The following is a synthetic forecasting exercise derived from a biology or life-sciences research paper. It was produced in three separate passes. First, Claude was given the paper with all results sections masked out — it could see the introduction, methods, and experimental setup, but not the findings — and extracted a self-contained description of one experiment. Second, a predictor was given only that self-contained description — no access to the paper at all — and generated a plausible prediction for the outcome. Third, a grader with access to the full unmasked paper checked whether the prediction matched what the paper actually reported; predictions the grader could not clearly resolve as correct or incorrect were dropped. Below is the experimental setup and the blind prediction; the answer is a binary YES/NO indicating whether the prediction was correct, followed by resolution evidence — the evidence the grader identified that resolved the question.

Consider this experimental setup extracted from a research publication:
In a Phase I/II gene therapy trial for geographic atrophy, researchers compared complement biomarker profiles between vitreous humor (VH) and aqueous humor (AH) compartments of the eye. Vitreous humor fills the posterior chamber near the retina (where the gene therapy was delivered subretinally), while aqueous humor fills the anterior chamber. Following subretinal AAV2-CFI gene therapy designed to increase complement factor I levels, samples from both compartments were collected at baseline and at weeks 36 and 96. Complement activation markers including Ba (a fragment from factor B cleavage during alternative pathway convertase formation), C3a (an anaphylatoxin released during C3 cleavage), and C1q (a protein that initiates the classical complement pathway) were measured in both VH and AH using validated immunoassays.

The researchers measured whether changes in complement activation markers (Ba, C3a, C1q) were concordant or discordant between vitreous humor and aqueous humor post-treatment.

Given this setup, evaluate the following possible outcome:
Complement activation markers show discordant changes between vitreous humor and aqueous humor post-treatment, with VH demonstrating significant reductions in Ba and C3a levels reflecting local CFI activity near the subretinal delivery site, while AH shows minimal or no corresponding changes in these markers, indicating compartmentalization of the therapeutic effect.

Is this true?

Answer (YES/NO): NO